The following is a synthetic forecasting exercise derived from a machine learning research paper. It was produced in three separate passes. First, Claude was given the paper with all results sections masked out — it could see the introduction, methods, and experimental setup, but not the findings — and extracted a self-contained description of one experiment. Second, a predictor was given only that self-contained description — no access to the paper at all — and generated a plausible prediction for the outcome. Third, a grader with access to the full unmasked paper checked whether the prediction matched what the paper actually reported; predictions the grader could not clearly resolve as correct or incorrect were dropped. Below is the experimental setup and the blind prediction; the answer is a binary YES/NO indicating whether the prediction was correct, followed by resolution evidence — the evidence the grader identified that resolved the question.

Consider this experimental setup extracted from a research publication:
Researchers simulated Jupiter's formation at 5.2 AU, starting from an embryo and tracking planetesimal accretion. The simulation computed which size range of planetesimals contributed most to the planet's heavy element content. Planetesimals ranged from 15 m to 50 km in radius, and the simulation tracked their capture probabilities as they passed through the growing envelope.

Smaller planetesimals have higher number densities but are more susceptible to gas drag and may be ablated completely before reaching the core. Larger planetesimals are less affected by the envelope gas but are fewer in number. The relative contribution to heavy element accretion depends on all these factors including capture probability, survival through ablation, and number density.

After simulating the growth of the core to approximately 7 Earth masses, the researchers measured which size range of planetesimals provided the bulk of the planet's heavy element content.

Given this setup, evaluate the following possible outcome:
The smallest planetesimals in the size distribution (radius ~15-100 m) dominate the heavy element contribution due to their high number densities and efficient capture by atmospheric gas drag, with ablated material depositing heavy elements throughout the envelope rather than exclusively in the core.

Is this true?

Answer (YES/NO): NO